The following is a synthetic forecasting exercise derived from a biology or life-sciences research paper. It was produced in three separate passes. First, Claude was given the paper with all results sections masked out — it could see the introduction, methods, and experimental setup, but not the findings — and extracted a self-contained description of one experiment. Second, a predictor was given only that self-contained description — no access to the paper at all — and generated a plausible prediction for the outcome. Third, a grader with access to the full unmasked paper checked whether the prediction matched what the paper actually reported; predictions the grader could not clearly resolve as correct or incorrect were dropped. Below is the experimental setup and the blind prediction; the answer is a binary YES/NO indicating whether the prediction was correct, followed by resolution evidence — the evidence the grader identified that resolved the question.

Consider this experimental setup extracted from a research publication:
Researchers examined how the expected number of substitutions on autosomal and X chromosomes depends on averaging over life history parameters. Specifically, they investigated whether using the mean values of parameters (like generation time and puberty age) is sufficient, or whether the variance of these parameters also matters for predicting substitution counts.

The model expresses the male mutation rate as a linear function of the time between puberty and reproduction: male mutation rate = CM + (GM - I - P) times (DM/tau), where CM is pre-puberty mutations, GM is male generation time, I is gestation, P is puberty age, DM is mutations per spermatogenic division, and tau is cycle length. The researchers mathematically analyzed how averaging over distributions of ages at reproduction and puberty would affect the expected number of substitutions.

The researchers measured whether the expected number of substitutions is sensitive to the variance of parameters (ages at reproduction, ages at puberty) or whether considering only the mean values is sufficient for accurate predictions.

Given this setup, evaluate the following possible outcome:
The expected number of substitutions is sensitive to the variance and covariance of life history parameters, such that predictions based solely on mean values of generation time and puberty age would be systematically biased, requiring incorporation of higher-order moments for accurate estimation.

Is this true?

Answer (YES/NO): NO